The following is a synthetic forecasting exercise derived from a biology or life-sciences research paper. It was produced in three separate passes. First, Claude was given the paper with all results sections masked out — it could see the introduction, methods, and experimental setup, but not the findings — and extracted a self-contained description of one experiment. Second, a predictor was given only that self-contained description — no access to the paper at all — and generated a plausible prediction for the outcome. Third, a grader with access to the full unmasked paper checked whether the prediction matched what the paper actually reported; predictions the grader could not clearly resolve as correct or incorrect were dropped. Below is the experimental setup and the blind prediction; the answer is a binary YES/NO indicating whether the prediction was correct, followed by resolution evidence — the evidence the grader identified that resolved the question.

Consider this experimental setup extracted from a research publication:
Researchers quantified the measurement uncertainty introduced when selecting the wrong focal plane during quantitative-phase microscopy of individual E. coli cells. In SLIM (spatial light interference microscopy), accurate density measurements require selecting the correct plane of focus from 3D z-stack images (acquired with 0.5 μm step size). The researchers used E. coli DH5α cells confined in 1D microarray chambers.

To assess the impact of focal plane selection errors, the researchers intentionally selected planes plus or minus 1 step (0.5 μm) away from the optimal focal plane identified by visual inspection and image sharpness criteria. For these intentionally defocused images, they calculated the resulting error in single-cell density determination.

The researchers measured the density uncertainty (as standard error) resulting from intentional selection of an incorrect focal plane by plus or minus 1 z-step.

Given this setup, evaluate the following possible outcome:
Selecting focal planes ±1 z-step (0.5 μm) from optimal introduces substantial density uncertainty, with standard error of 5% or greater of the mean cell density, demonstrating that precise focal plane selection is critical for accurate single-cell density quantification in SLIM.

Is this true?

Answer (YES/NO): NO